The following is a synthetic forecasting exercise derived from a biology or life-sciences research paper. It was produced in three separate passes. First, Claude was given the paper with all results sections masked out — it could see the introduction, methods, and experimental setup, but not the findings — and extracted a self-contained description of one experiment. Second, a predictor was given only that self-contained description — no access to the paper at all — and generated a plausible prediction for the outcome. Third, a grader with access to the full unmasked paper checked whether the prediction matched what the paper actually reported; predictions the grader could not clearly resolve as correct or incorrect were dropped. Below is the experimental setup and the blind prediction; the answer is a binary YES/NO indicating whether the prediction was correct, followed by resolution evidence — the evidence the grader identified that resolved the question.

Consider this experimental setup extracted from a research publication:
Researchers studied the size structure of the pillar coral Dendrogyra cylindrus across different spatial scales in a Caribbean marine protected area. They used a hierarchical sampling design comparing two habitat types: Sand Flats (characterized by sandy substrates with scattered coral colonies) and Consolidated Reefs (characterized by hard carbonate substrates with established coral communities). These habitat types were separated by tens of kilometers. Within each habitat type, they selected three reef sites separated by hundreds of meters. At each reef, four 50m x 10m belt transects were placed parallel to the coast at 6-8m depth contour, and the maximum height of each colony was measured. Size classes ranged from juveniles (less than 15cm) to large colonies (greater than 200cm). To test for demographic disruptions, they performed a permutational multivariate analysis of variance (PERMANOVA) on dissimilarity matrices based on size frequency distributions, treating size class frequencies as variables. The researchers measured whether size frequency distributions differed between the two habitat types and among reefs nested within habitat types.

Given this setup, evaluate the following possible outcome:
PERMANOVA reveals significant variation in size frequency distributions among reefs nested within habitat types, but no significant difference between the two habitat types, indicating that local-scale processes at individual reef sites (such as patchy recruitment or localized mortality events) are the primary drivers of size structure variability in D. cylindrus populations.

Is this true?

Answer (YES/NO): YES